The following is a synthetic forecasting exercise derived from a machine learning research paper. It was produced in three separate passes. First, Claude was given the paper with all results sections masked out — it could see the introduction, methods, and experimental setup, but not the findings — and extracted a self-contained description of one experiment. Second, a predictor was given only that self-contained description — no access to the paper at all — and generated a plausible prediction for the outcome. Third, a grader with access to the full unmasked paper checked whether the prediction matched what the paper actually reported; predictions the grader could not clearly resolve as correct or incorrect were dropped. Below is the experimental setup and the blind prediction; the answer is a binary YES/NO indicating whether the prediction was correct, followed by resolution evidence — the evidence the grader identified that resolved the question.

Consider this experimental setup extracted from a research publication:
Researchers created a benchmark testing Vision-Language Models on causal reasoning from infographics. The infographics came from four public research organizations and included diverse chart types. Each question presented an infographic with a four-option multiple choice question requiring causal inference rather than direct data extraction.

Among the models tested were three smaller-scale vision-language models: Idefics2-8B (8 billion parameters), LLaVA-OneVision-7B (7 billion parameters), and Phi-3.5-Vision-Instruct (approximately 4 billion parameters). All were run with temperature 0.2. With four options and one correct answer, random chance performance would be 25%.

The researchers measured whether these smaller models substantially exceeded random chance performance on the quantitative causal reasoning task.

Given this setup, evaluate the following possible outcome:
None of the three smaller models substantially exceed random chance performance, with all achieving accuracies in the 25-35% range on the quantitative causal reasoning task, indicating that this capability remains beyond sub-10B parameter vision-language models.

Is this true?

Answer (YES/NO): YES